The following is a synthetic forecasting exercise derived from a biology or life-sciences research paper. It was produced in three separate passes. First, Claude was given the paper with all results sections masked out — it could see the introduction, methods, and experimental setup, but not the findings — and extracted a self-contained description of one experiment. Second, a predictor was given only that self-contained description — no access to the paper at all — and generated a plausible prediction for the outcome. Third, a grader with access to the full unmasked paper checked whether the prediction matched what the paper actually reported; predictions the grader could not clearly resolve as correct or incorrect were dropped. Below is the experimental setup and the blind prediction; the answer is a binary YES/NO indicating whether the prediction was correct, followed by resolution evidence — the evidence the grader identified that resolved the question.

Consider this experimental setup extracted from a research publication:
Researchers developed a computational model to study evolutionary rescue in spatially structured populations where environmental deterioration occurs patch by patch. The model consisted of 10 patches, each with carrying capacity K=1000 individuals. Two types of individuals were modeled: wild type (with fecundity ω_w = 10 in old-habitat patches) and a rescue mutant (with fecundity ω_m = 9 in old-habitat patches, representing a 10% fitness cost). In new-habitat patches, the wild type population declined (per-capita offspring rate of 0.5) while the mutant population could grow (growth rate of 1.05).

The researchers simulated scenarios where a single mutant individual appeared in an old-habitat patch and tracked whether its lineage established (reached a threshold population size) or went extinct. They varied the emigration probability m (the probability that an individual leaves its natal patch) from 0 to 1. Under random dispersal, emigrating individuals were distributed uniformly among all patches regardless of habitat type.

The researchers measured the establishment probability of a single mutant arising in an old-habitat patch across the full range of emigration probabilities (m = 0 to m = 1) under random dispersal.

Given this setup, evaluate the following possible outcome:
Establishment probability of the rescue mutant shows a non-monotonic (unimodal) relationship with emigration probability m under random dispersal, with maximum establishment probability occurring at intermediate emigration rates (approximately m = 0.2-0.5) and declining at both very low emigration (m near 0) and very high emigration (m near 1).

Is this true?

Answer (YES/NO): NO